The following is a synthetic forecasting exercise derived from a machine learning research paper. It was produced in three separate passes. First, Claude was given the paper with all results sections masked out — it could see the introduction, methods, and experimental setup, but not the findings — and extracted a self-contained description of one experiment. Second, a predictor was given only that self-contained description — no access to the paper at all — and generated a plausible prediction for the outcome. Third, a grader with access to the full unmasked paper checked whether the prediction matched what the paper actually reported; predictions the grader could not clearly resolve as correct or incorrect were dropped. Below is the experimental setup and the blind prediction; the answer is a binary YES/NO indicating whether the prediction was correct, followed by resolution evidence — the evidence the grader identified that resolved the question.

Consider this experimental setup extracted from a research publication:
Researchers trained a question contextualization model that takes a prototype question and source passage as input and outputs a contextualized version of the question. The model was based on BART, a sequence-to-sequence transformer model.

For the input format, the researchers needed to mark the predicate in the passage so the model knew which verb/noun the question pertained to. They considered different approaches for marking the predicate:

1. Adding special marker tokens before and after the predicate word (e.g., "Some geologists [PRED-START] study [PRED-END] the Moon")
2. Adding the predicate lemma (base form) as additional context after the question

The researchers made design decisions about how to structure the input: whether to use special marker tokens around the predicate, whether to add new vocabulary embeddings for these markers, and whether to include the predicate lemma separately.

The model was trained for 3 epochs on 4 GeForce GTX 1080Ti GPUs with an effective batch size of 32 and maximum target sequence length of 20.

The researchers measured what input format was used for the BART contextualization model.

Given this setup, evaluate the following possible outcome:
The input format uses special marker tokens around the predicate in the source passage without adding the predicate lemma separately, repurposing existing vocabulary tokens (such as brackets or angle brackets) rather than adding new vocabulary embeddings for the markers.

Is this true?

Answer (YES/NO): NO